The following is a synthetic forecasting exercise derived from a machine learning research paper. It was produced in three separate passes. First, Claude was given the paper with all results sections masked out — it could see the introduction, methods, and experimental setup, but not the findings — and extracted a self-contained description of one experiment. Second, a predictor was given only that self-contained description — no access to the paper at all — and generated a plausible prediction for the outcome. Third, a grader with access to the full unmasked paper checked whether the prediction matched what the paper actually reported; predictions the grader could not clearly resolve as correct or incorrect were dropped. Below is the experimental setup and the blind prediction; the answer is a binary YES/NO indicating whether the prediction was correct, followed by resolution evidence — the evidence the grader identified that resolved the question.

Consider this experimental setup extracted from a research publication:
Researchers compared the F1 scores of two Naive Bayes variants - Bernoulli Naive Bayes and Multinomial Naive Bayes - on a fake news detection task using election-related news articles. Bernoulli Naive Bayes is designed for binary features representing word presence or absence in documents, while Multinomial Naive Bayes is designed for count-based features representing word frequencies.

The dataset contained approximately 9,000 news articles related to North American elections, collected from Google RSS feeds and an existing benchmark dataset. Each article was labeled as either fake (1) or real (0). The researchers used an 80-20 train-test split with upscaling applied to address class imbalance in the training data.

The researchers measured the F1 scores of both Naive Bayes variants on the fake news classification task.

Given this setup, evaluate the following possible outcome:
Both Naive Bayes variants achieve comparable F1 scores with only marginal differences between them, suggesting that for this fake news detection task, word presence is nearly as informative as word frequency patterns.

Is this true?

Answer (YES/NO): NO